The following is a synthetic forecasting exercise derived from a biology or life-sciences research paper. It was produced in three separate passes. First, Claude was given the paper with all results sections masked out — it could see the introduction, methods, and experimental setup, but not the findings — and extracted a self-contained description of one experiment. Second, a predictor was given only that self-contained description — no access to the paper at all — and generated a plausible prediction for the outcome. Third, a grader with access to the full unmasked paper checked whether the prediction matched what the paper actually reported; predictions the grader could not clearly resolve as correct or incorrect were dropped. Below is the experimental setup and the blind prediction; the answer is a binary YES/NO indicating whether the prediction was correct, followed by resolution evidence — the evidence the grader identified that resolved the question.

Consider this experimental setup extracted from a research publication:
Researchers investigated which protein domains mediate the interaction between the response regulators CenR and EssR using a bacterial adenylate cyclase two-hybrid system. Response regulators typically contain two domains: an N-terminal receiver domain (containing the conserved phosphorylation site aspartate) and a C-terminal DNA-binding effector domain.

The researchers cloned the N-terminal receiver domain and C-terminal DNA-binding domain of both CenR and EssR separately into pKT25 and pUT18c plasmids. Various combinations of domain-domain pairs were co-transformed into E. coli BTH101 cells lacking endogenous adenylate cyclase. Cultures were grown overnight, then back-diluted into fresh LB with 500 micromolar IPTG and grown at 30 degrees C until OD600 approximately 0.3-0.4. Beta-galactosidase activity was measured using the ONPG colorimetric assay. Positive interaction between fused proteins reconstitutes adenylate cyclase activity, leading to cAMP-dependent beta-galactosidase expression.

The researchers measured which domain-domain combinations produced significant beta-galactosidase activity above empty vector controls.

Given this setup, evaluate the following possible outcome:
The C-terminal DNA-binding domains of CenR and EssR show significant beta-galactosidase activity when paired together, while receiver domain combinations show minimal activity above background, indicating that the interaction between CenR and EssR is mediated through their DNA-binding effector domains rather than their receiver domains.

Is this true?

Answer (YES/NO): NO